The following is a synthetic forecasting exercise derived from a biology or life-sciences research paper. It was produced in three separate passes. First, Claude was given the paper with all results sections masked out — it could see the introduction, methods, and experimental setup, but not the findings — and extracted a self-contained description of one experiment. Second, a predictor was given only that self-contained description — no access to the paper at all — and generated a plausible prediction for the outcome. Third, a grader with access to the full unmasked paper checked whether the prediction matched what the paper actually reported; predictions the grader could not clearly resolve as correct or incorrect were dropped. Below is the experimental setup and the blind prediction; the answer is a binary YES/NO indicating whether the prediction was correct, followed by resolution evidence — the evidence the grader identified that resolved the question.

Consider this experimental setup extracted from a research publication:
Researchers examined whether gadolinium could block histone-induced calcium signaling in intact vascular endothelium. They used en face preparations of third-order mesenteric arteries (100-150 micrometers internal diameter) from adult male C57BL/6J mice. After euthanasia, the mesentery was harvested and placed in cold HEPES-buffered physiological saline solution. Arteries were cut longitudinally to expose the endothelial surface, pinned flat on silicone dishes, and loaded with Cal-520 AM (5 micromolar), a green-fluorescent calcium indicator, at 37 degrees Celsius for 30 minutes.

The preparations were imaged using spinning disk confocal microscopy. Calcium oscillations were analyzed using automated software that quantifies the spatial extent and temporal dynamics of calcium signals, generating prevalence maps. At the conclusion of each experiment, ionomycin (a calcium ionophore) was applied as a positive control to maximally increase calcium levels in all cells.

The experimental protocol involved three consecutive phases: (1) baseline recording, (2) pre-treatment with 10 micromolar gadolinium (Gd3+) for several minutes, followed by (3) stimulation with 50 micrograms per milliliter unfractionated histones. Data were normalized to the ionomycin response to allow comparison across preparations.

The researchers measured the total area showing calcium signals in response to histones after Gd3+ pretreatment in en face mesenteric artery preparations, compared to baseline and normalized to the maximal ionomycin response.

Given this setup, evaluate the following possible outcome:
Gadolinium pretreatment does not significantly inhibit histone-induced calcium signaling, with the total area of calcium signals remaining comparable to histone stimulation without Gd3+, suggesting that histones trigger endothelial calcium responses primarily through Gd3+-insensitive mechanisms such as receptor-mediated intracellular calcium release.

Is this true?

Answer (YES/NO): NO